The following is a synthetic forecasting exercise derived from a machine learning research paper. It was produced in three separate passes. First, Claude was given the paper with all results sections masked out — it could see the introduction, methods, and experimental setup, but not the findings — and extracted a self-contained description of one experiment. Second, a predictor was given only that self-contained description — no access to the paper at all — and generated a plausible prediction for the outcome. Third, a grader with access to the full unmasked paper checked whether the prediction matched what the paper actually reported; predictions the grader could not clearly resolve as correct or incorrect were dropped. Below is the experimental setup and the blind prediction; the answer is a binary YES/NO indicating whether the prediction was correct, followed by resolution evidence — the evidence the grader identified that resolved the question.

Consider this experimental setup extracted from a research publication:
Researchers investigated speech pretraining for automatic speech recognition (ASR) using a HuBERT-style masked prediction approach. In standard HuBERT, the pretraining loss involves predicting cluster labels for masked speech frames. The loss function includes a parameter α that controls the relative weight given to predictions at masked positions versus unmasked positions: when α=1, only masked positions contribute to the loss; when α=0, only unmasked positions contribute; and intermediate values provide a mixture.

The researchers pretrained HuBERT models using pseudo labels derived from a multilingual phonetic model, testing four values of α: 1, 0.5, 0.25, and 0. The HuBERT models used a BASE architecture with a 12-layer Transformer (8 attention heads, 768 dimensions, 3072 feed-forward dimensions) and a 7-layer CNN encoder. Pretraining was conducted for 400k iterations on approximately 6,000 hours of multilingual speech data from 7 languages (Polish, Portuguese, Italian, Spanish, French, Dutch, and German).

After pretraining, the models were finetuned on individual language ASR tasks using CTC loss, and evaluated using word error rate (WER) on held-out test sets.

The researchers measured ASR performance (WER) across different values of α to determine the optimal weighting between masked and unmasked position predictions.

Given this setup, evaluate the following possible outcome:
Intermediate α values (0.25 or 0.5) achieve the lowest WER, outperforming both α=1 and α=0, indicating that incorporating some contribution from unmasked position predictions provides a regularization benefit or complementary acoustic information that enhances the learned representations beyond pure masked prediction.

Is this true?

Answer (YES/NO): YES